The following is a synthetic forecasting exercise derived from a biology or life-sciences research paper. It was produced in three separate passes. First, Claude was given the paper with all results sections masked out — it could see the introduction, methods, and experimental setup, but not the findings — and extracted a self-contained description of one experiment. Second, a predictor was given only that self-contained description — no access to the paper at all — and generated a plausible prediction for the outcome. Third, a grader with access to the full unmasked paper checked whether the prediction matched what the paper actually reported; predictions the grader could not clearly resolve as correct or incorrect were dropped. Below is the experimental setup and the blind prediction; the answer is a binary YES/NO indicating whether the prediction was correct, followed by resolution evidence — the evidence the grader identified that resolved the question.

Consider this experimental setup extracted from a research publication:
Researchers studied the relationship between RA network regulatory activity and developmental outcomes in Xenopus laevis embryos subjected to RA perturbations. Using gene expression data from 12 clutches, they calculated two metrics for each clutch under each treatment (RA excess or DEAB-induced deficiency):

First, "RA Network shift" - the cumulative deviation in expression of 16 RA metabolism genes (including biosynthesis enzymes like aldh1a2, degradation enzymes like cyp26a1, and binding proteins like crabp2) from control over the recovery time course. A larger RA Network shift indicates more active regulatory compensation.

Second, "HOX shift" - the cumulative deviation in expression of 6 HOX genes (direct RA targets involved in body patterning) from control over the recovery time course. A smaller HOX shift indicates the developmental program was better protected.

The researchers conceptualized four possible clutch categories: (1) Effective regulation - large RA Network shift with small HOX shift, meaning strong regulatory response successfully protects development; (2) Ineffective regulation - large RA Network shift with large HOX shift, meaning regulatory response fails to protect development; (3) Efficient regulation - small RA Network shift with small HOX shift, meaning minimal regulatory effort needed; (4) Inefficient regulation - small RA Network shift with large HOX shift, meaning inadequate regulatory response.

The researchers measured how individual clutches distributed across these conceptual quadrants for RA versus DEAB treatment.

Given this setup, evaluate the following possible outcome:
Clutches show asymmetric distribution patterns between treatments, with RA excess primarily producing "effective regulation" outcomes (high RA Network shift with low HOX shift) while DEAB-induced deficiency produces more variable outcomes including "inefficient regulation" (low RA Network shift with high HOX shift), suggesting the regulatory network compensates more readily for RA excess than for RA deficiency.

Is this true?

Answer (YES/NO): NO